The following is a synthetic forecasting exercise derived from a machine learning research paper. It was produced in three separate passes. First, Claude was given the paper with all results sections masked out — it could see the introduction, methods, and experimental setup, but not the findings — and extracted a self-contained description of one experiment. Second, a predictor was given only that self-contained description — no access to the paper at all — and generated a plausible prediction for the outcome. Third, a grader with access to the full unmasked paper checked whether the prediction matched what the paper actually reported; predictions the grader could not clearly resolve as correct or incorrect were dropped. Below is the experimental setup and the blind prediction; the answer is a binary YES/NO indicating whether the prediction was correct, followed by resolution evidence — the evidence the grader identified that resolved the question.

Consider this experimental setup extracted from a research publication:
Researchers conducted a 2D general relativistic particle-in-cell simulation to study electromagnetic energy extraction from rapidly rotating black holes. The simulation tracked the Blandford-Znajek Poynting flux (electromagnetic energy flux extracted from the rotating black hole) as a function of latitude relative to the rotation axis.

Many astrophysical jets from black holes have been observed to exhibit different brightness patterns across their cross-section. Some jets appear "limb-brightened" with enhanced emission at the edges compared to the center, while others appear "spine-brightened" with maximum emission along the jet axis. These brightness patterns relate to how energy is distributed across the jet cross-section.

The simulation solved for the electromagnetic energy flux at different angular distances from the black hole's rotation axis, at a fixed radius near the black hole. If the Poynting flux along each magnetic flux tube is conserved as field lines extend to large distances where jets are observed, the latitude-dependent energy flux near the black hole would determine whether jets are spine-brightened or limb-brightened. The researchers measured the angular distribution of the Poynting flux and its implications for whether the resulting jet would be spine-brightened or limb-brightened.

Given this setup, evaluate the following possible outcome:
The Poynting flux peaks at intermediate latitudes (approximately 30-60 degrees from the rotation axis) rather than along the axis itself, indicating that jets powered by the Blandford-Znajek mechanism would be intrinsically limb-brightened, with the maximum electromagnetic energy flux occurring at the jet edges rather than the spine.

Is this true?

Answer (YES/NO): YES